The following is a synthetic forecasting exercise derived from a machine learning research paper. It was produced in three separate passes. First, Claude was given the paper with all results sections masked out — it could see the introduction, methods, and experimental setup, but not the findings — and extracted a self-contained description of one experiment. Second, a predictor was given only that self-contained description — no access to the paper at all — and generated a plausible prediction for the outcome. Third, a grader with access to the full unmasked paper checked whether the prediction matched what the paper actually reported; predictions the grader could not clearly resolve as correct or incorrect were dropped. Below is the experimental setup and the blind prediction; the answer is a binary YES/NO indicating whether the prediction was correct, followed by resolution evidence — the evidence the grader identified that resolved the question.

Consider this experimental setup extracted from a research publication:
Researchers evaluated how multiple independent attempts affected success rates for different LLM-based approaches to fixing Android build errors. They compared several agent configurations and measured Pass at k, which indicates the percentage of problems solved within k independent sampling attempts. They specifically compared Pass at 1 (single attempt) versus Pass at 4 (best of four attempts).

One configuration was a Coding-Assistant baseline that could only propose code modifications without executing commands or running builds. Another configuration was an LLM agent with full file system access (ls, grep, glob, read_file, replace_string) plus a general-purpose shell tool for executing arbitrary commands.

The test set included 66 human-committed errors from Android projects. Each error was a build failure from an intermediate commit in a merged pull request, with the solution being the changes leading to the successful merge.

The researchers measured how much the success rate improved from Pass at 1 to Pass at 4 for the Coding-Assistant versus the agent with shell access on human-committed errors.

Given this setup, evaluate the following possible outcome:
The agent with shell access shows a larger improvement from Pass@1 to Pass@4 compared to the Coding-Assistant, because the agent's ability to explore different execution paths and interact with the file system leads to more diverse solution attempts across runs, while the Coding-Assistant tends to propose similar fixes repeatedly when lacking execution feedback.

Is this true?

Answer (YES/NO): YES